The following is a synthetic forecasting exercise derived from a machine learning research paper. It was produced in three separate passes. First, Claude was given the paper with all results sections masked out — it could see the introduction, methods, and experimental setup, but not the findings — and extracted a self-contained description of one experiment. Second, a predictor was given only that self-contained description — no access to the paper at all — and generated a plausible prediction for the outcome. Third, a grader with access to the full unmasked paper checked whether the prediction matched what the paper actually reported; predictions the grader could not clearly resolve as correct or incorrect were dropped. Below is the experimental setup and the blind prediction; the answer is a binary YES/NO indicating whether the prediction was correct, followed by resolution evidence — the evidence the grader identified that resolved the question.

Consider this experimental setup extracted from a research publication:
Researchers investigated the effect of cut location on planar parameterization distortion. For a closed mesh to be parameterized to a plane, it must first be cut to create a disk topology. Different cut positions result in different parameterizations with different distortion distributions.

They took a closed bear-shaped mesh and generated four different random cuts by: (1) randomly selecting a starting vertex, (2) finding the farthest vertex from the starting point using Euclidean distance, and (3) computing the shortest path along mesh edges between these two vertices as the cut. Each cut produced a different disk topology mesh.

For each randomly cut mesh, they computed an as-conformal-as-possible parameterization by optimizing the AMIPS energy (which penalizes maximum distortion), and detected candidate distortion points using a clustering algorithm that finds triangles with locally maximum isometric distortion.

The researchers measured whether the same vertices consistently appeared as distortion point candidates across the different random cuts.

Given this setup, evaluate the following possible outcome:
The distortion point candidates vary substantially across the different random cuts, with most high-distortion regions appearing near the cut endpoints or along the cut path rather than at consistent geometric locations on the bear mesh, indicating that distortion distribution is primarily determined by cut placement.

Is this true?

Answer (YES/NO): NO